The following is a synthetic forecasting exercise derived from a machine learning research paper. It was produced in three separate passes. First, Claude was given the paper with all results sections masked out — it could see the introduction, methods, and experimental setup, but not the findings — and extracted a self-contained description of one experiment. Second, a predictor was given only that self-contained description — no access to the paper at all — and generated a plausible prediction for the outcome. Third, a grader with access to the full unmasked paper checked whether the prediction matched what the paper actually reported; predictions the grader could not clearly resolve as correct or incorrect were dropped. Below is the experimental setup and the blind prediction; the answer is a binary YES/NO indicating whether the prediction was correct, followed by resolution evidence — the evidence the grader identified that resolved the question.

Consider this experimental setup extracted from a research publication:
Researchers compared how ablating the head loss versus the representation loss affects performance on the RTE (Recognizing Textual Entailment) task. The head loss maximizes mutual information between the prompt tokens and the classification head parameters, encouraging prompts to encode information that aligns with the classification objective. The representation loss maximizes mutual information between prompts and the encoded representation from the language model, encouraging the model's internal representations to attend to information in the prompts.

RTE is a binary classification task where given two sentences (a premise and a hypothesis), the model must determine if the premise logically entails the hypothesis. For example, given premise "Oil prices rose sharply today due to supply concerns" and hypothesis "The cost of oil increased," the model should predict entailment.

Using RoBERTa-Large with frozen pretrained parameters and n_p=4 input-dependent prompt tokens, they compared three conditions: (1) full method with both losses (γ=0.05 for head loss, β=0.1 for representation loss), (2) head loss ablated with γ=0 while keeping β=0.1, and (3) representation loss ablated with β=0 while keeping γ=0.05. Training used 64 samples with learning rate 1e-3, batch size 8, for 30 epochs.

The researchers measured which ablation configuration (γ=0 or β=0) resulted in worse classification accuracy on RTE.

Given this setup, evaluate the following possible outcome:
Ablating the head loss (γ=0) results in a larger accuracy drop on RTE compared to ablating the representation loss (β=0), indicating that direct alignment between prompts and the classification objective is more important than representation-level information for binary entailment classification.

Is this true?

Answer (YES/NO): YES